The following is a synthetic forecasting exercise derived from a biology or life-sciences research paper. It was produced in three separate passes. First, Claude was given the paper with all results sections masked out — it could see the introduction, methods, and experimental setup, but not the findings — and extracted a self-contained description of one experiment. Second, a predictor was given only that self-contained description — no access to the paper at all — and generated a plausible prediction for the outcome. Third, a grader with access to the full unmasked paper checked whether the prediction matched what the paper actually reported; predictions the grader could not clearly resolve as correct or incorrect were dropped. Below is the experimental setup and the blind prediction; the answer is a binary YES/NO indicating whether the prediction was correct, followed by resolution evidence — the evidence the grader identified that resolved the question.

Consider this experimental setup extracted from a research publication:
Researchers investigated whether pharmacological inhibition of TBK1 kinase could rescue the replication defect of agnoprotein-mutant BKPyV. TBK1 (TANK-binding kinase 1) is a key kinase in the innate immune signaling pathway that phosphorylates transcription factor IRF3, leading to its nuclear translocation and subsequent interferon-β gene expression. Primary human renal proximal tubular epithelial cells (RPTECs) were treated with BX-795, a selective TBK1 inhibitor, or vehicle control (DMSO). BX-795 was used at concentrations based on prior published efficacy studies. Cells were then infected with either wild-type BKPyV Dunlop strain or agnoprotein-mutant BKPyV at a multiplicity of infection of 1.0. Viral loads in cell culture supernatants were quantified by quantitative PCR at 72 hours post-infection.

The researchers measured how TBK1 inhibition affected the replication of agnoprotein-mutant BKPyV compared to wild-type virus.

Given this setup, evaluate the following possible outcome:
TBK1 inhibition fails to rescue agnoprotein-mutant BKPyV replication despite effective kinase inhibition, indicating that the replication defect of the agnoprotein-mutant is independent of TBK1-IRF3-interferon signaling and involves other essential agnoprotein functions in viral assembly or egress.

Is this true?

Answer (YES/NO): NO